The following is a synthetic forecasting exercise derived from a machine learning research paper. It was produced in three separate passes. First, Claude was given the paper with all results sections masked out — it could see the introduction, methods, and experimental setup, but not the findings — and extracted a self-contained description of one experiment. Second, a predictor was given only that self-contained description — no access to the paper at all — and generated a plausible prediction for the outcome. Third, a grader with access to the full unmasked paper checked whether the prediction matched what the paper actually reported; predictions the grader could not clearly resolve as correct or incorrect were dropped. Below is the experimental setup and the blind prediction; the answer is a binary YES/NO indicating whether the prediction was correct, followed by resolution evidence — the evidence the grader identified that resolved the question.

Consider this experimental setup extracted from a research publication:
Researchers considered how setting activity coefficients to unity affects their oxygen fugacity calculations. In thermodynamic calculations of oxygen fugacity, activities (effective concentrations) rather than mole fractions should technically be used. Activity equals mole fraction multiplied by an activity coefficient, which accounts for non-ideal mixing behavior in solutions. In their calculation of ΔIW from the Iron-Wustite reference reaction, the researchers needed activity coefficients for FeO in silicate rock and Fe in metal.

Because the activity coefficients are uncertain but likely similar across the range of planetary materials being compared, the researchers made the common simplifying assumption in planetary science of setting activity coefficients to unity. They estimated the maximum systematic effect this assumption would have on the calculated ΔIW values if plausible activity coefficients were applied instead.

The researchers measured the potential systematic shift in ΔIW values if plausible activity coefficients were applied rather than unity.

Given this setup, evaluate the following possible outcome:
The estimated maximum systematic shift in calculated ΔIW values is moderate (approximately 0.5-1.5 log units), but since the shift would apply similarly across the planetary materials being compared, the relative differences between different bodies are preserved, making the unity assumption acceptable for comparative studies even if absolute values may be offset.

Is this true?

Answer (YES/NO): YES